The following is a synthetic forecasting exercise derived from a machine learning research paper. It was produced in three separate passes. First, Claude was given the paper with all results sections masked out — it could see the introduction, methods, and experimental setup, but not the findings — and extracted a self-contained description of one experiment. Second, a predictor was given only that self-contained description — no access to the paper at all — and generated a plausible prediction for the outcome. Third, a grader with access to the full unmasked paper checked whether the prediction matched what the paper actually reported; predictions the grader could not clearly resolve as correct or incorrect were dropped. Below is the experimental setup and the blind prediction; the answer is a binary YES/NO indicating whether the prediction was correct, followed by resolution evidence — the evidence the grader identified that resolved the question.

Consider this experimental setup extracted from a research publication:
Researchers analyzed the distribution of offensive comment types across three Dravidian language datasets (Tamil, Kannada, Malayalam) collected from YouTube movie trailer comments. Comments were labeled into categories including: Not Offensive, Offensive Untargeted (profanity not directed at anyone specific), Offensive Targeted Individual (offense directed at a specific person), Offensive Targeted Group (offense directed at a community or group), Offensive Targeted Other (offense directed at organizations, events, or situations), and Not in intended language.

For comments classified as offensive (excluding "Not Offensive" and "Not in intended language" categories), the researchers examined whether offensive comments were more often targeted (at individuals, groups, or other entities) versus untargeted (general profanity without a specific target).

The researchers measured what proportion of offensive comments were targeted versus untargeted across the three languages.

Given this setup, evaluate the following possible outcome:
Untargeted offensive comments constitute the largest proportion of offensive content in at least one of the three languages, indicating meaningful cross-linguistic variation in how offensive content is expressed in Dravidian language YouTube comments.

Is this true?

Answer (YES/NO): NO